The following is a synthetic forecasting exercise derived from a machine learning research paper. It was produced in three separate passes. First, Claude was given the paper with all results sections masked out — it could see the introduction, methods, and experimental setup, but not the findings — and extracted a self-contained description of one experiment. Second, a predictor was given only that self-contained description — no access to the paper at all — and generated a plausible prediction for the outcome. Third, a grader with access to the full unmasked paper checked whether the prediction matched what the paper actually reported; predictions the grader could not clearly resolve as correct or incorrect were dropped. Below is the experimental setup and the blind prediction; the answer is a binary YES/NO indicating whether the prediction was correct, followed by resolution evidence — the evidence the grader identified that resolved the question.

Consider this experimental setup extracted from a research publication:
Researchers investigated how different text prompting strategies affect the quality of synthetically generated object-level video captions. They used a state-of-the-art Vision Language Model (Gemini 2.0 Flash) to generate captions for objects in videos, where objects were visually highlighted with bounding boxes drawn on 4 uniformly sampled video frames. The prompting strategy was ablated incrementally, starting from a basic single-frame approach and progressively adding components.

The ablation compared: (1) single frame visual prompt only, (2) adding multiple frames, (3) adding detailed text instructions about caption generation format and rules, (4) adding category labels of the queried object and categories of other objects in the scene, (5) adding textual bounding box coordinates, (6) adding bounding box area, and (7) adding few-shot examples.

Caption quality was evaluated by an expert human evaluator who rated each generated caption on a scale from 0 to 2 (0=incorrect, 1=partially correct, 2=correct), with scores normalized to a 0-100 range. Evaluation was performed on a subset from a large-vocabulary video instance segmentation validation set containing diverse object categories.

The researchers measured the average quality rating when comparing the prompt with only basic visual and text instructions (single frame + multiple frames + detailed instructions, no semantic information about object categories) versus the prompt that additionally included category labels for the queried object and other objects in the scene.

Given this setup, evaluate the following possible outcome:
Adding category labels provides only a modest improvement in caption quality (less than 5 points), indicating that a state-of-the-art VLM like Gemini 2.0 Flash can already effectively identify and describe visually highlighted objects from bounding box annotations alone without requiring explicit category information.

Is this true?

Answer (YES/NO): NO